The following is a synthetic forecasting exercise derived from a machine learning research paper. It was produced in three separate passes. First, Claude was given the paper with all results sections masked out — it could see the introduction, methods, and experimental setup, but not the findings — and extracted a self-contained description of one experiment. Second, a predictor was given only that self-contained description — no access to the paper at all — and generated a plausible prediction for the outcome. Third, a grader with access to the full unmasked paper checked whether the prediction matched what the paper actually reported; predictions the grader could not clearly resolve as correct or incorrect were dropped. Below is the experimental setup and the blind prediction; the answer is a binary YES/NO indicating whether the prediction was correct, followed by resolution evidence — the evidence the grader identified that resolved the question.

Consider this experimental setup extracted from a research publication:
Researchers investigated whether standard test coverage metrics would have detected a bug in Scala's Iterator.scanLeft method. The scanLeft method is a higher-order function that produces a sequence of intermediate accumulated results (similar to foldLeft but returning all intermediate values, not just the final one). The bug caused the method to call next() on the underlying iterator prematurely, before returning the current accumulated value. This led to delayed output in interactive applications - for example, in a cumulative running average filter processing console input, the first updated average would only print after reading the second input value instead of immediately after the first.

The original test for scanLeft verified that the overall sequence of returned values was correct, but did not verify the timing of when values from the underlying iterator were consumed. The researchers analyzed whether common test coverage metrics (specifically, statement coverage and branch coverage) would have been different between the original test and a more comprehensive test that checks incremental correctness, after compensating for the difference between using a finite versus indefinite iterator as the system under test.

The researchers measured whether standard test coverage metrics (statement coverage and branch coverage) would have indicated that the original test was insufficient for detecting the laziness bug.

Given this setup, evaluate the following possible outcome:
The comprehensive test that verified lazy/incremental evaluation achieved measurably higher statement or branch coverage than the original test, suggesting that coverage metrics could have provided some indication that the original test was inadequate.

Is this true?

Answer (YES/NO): NO